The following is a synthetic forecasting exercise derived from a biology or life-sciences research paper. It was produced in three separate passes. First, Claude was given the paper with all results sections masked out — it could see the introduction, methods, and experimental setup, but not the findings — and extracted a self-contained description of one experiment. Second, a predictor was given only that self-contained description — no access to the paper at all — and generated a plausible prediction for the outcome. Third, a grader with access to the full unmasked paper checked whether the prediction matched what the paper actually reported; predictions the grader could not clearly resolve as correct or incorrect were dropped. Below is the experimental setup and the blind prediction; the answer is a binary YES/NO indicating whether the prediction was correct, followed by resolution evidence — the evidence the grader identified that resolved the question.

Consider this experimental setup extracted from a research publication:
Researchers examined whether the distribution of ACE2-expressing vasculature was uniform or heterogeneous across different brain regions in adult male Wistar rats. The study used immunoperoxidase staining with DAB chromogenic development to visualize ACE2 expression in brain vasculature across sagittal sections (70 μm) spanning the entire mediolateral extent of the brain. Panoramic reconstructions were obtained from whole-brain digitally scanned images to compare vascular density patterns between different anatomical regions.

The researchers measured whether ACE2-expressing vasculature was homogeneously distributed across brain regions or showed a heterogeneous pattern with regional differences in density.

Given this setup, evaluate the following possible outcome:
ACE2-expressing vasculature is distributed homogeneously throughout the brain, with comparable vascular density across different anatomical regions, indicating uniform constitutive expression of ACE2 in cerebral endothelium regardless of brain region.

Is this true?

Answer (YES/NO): NO